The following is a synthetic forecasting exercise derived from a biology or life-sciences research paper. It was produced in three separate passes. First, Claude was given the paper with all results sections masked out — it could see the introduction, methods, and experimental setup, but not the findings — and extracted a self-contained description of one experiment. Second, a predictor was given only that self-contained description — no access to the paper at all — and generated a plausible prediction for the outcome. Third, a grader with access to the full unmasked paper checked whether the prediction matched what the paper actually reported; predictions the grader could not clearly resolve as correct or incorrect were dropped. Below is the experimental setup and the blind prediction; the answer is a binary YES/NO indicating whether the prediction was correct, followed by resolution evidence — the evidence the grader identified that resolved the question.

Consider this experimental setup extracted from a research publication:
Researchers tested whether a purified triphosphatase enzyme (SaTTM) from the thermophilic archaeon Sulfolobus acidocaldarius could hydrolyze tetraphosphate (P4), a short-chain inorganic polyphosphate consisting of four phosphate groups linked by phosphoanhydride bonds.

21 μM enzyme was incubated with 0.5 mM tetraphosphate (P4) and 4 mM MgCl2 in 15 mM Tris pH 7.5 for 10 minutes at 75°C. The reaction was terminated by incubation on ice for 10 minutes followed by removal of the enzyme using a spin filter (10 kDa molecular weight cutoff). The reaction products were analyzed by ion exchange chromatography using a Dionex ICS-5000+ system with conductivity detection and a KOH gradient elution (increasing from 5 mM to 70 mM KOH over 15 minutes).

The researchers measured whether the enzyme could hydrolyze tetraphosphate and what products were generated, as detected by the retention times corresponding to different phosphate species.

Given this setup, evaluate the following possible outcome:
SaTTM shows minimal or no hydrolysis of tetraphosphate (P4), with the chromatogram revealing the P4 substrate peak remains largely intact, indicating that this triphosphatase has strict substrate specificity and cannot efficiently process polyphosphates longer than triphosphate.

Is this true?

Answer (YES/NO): NO